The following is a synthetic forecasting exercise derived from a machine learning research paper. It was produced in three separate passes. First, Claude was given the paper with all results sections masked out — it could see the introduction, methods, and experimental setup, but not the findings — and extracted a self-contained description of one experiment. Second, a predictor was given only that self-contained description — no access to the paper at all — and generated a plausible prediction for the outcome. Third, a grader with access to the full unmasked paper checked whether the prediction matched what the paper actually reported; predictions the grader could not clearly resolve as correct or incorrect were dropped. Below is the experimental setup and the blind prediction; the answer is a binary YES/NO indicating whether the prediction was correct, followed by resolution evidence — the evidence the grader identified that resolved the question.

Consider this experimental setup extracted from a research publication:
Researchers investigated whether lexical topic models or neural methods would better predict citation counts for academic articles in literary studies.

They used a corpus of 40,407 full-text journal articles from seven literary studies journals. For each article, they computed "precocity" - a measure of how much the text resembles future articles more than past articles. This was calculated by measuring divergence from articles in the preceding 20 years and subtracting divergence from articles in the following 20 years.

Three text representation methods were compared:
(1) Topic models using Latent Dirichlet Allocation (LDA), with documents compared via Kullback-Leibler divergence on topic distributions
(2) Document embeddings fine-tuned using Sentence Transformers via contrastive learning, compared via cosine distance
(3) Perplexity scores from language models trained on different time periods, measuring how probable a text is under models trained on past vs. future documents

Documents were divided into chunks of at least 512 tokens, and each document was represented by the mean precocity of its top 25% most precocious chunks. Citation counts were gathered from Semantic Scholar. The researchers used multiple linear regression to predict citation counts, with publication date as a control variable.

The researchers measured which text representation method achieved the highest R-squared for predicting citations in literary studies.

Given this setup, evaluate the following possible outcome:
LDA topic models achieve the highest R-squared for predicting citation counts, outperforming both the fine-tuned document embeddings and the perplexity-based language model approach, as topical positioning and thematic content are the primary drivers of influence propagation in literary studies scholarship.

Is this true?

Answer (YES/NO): YES